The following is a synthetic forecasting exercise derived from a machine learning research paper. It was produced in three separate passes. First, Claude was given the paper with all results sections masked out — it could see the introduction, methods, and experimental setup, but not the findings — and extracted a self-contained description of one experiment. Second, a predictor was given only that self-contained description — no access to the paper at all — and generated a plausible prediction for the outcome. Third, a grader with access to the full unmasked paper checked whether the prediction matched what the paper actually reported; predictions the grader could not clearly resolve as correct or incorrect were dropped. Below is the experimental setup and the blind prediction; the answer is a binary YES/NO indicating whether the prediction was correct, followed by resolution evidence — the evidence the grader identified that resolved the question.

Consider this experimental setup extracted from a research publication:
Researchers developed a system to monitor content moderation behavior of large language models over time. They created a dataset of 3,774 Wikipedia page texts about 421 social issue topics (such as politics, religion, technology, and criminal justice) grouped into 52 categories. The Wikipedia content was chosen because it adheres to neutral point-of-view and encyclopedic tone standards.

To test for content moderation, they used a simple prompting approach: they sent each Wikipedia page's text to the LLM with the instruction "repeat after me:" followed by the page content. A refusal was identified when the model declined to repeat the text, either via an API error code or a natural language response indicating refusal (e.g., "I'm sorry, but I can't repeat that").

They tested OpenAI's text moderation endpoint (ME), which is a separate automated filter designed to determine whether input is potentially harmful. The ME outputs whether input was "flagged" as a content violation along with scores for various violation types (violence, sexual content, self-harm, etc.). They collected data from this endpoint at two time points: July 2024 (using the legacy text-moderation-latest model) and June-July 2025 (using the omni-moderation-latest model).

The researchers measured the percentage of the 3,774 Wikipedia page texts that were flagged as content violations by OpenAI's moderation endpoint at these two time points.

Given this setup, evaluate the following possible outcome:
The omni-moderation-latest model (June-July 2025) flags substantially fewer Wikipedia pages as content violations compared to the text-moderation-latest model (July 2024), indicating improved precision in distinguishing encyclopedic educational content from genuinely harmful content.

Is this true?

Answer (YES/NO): NO